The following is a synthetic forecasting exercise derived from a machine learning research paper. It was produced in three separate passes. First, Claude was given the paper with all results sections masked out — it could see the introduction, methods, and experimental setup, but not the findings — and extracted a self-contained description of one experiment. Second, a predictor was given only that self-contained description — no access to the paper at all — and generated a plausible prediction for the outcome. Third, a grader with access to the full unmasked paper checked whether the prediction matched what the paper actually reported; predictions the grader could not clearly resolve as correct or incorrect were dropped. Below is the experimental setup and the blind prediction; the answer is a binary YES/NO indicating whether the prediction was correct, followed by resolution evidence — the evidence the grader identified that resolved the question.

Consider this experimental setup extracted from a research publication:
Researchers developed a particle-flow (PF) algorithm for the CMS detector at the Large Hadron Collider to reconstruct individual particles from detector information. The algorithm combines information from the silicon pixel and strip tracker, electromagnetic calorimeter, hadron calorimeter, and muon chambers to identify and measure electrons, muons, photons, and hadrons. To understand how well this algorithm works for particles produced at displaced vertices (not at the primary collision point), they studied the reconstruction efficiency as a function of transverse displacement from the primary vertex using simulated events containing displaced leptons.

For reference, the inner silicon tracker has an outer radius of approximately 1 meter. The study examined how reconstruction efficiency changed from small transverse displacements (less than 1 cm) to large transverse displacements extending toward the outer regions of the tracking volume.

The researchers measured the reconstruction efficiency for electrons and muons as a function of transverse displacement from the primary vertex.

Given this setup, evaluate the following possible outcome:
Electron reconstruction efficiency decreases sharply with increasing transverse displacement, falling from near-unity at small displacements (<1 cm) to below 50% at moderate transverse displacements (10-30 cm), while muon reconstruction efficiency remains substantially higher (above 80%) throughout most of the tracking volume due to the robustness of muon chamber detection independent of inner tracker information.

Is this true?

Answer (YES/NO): NO